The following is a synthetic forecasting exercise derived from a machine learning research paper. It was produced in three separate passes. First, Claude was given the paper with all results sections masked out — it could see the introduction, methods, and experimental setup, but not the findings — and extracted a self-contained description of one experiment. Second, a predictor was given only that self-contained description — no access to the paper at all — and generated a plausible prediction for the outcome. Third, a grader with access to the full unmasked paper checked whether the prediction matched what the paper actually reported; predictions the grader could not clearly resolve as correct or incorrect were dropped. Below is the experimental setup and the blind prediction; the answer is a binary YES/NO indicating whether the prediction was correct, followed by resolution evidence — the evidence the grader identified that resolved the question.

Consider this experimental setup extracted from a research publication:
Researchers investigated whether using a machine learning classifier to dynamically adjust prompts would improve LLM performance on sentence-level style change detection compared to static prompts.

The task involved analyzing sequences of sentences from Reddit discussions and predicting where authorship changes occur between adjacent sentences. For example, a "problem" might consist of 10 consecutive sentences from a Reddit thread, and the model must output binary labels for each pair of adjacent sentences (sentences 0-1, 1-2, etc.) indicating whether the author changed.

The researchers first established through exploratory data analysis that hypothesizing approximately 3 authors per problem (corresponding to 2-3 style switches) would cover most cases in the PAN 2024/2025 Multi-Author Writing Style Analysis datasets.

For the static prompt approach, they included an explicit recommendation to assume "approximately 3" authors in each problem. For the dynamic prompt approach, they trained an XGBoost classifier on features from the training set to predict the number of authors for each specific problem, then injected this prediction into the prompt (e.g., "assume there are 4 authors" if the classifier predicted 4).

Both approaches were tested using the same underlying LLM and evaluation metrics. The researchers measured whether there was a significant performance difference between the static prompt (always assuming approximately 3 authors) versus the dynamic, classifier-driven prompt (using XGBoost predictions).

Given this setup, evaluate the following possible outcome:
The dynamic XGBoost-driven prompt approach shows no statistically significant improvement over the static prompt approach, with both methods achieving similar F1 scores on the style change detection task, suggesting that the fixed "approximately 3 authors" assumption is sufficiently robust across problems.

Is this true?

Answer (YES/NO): YES